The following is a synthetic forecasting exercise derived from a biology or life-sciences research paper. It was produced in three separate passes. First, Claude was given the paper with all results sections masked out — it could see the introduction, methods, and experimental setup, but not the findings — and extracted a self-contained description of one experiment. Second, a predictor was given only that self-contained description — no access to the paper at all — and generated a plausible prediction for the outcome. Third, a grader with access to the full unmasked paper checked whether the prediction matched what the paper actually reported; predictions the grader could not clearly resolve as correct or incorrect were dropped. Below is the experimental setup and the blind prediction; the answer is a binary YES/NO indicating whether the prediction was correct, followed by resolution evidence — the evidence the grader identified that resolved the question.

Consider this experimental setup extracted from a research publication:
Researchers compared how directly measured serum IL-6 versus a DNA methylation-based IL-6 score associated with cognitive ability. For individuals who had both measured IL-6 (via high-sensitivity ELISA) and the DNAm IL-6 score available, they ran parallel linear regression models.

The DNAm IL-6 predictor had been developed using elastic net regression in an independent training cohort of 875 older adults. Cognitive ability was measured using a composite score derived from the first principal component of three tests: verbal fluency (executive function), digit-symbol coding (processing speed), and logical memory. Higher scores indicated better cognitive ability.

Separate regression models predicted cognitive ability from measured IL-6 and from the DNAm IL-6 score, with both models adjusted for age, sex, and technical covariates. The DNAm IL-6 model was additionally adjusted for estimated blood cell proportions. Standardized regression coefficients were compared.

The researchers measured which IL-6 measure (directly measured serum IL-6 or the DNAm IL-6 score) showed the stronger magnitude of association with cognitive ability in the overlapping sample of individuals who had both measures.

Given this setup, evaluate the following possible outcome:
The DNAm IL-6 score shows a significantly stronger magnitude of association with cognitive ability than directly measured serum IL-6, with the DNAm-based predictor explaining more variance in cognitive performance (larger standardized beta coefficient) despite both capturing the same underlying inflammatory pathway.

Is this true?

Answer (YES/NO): NO